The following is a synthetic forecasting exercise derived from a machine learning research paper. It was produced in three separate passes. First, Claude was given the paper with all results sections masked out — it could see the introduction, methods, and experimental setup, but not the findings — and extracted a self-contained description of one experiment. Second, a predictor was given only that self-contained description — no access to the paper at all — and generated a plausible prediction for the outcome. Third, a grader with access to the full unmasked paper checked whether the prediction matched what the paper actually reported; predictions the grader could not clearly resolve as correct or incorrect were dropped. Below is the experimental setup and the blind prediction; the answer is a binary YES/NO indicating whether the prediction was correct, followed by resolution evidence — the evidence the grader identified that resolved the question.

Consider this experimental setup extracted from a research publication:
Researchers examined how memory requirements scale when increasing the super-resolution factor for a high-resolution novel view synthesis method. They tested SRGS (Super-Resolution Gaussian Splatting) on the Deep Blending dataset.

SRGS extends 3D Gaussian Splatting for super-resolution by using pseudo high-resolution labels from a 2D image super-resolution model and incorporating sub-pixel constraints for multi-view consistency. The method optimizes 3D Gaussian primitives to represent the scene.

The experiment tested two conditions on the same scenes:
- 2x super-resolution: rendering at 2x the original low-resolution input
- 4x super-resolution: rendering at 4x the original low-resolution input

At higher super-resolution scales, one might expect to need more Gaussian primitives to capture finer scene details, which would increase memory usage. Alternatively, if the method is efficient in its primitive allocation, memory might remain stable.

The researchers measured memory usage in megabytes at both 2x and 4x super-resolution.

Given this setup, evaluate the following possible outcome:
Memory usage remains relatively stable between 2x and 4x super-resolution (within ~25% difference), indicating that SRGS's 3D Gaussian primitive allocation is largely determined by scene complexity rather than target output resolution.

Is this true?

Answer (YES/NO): YES